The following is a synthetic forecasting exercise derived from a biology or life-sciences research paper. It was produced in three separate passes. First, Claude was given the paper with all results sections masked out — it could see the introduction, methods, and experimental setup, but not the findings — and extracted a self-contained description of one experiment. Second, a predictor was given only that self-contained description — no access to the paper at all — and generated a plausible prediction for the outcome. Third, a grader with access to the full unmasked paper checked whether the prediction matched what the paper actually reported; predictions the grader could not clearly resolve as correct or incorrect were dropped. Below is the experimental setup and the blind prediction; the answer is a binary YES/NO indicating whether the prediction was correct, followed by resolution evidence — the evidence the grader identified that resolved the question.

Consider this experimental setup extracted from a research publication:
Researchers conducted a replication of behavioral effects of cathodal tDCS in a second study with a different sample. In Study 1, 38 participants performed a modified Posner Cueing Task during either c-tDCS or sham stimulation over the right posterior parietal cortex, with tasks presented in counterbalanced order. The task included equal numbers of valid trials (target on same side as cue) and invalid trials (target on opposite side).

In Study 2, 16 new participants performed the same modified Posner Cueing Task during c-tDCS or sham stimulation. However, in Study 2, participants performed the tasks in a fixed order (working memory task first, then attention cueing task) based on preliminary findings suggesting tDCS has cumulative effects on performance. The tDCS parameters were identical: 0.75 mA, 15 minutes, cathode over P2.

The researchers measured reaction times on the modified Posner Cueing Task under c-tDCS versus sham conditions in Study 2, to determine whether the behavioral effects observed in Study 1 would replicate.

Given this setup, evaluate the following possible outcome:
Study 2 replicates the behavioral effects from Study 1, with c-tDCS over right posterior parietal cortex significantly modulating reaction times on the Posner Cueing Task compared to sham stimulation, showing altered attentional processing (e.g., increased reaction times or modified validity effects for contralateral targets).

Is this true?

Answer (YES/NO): YES